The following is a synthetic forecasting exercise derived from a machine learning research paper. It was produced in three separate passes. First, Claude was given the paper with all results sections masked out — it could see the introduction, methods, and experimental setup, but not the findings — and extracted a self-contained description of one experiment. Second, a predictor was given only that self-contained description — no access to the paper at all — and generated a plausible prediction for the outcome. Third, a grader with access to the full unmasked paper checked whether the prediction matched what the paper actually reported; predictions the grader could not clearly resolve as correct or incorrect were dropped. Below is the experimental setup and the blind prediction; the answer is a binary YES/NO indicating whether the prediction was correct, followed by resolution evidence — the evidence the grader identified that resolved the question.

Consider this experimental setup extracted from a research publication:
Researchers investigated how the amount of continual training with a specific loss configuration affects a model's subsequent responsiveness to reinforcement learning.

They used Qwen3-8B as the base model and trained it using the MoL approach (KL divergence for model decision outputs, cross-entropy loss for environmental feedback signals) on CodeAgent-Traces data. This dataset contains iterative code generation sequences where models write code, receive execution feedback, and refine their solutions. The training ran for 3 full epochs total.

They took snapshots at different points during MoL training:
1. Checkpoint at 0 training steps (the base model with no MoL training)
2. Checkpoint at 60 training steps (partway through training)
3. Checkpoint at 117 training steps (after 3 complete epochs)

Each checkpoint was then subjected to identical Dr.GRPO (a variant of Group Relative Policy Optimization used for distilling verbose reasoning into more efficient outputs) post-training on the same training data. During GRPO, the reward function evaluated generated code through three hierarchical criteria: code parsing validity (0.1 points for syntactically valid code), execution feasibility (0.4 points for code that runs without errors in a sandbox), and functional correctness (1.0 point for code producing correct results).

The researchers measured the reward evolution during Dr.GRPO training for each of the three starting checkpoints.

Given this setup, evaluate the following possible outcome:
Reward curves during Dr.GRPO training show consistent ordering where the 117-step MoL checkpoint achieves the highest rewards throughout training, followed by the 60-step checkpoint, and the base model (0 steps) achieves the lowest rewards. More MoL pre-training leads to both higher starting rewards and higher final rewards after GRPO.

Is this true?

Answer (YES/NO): NO